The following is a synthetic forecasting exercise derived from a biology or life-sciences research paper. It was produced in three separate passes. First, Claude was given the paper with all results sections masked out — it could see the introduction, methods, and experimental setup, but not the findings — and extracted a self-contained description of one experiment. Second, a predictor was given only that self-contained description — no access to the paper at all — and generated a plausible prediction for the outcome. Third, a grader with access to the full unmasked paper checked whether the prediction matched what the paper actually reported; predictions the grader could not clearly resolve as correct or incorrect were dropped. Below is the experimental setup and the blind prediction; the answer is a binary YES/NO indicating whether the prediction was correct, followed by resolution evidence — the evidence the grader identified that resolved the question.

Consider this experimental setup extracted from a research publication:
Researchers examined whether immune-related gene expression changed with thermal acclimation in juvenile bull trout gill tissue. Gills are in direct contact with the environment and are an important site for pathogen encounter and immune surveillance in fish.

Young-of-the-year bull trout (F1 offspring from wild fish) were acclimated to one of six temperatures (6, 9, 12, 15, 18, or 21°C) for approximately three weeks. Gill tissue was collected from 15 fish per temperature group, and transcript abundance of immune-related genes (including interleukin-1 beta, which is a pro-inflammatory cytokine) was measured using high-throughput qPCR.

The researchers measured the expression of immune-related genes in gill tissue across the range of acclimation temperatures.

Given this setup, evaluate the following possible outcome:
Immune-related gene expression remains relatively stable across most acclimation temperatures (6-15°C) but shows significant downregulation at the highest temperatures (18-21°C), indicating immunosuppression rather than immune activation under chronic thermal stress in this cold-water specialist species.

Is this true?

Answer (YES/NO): NO